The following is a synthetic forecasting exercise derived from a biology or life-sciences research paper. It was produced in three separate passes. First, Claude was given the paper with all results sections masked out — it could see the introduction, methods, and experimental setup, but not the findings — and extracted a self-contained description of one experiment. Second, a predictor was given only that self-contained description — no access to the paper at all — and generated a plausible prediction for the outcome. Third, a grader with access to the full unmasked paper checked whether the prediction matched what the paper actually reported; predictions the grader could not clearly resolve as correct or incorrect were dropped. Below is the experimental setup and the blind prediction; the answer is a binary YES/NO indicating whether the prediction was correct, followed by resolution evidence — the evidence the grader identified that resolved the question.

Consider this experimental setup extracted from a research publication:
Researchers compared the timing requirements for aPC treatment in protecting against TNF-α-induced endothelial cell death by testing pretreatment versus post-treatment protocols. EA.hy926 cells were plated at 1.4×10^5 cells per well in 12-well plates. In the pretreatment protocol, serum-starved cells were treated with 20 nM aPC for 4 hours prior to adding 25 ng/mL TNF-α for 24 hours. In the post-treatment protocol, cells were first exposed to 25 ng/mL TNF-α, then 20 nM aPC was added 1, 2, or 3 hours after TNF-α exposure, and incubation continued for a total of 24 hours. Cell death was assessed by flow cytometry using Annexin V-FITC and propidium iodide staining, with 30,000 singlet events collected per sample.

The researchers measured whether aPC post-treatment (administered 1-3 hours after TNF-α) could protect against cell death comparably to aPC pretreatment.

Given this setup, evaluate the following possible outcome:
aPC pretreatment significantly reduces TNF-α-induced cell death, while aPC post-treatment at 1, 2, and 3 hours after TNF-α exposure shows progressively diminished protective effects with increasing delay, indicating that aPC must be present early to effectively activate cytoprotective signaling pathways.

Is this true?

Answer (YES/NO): NO